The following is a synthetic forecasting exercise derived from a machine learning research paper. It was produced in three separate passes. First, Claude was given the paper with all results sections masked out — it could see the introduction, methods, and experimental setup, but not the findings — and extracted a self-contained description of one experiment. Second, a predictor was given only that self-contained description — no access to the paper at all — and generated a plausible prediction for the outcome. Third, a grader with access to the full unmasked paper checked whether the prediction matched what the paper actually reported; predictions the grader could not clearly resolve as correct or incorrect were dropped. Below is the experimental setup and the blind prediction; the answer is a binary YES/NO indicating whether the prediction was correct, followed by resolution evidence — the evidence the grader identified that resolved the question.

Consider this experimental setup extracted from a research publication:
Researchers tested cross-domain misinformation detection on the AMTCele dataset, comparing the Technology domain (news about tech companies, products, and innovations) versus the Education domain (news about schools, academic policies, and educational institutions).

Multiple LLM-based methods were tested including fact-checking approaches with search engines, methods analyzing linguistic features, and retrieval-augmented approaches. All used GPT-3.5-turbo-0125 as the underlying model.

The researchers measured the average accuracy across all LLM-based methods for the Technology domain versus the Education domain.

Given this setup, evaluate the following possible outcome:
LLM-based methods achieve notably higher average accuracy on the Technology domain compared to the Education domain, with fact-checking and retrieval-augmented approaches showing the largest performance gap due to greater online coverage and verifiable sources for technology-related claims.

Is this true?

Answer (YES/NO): NO